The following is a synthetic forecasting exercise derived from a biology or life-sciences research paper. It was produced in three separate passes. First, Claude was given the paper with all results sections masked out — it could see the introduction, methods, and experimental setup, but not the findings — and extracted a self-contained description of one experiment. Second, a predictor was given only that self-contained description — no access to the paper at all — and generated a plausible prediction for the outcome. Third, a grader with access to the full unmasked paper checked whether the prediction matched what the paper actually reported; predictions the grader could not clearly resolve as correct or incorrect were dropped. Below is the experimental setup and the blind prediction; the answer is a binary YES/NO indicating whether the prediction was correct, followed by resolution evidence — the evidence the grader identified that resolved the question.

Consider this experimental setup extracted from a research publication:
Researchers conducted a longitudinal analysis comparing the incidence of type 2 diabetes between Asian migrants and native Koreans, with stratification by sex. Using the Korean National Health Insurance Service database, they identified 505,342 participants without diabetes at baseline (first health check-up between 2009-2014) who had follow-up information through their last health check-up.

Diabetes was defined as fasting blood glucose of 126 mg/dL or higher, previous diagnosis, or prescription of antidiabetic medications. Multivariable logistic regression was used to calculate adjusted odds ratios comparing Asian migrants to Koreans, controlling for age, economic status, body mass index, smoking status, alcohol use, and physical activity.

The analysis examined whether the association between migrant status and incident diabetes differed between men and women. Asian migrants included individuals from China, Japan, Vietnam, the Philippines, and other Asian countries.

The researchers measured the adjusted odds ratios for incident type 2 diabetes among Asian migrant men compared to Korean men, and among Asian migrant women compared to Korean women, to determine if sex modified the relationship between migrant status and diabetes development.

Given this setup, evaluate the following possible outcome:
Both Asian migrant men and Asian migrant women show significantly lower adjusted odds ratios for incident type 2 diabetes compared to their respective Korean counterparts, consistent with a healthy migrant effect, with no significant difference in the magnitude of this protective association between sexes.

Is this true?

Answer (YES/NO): NO